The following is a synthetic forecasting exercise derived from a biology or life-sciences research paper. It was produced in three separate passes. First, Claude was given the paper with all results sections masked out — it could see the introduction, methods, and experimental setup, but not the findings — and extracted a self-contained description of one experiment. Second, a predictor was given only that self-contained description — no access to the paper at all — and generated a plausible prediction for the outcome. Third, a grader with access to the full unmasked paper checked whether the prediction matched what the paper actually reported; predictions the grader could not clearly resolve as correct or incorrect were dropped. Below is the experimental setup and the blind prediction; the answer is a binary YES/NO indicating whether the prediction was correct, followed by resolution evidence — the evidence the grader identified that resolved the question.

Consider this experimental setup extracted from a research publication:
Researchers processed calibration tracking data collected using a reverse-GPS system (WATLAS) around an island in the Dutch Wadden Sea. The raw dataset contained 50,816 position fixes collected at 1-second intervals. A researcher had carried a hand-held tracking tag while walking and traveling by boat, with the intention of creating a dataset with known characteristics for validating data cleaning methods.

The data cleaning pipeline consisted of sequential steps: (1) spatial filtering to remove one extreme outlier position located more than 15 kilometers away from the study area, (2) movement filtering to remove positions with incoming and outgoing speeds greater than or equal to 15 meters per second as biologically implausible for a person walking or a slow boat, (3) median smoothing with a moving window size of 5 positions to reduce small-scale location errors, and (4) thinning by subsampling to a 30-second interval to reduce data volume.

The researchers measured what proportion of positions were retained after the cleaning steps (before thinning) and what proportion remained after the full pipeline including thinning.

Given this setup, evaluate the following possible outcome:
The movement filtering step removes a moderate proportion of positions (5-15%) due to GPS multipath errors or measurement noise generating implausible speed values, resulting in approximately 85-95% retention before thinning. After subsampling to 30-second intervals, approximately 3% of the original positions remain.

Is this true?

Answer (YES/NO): NO